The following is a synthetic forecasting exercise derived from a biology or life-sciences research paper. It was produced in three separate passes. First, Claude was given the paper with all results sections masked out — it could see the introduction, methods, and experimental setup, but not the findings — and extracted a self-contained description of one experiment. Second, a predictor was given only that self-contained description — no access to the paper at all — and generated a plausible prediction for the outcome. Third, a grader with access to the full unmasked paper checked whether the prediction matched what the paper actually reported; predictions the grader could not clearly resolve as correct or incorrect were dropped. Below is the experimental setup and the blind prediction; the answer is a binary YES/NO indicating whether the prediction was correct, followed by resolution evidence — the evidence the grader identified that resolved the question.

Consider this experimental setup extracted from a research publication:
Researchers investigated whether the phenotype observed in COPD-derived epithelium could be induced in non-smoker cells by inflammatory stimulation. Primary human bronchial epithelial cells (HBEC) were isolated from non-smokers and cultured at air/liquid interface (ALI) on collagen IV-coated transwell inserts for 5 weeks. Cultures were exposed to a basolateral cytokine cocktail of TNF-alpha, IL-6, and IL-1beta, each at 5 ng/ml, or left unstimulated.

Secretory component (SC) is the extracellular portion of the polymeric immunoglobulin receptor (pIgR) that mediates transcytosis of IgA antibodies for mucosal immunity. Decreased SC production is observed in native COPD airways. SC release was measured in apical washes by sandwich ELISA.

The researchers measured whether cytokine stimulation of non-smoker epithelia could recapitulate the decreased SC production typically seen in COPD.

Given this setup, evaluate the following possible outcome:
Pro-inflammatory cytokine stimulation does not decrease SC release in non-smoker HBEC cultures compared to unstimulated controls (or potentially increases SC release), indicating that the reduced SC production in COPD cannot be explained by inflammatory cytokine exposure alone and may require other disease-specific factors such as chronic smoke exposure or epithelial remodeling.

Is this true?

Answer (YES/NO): NO